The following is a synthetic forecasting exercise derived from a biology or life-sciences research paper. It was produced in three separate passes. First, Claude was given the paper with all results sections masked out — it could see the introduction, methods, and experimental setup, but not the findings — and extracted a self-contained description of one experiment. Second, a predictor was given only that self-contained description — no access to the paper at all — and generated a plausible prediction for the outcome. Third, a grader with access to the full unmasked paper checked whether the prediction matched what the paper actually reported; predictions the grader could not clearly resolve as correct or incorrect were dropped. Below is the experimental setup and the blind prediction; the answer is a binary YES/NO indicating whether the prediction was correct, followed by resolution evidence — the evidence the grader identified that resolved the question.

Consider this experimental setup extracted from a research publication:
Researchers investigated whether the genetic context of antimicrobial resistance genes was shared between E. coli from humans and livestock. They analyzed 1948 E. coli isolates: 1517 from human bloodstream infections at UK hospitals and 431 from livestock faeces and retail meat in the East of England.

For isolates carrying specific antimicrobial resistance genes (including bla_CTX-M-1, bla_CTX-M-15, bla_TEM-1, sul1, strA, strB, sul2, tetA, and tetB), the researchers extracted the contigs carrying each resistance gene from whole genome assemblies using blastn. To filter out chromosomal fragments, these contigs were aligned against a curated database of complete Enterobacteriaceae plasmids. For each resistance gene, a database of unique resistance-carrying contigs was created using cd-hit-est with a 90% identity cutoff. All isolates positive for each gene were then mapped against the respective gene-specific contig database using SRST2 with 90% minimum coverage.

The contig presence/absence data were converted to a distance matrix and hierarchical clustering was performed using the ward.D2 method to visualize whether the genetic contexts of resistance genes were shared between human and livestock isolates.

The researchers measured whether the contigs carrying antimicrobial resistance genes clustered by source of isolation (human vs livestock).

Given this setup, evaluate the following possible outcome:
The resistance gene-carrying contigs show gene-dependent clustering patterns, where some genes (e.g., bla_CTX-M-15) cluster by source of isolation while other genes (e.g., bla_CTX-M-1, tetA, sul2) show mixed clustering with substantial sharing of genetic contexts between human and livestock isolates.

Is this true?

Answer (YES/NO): NO